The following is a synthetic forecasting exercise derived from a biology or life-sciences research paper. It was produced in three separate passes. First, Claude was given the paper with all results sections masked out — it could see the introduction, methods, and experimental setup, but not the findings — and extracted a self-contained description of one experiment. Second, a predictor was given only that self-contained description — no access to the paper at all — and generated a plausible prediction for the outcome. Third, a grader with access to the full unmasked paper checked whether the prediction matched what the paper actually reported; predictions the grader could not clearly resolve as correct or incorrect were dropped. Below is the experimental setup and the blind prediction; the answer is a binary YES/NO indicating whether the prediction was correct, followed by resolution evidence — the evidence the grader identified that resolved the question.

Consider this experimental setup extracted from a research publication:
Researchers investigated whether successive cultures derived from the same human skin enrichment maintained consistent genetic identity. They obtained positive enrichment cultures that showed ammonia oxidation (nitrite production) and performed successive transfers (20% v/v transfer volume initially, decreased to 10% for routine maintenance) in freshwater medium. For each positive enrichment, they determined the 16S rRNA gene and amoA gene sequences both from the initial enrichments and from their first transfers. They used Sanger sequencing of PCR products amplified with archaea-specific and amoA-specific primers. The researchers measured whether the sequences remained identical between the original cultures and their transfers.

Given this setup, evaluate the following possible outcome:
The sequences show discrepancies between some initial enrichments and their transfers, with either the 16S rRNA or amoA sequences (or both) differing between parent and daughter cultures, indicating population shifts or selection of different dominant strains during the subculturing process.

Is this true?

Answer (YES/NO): NO